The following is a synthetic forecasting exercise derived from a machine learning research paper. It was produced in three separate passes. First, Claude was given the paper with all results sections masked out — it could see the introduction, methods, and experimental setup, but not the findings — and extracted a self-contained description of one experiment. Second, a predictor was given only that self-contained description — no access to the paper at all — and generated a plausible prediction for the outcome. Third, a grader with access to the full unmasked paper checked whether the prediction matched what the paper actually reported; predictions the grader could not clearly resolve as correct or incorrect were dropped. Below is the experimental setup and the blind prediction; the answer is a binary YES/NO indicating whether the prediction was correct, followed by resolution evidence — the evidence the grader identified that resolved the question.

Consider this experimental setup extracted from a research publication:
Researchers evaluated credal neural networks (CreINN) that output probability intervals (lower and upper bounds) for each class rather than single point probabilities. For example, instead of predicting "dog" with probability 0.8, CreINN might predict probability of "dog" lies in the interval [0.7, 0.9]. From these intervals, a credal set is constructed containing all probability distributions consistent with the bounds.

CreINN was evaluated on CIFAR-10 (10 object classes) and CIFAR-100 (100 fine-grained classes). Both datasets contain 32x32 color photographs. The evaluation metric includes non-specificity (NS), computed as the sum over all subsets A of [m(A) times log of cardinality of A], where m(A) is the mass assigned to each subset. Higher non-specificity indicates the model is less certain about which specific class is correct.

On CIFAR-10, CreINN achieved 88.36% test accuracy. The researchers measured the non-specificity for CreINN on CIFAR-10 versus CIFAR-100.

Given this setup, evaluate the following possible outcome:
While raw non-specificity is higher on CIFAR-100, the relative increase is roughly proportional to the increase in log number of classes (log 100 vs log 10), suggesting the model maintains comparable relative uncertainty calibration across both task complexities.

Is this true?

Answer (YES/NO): NO